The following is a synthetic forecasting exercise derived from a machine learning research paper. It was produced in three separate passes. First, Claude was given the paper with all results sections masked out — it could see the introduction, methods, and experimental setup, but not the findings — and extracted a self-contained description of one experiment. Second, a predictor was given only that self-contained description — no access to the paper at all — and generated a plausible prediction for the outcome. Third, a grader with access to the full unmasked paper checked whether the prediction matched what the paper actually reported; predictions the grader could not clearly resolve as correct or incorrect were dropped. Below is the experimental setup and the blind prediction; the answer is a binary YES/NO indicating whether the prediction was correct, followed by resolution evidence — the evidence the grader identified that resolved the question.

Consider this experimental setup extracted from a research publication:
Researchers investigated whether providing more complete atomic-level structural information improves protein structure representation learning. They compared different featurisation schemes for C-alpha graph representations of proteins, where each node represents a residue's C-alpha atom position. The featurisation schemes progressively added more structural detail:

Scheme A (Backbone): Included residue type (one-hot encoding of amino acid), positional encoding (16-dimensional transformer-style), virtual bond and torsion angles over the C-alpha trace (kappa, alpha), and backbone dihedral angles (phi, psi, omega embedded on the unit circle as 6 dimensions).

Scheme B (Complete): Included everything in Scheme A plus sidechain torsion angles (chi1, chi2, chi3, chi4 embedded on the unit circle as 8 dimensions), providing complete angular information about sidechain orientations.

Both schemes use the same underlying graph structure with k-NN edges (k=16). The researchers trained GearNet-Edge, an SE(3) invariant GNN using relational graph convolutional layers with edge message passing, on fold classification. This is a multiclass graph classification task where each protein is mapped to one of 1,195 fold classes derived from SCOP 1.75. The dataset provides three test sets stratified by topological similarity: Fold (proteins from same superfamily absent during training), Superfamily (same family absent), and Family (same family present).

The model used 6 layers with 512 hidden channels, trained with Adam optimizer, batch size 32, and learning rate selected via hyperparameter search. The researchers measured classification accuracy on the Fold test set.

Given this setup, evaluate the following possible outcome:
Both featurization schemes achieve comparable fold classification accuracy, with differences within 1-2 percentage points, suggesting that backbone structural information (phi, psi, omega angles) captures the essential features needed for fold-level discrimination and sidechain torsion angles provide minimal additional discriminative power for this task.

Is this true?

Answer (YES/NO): NO